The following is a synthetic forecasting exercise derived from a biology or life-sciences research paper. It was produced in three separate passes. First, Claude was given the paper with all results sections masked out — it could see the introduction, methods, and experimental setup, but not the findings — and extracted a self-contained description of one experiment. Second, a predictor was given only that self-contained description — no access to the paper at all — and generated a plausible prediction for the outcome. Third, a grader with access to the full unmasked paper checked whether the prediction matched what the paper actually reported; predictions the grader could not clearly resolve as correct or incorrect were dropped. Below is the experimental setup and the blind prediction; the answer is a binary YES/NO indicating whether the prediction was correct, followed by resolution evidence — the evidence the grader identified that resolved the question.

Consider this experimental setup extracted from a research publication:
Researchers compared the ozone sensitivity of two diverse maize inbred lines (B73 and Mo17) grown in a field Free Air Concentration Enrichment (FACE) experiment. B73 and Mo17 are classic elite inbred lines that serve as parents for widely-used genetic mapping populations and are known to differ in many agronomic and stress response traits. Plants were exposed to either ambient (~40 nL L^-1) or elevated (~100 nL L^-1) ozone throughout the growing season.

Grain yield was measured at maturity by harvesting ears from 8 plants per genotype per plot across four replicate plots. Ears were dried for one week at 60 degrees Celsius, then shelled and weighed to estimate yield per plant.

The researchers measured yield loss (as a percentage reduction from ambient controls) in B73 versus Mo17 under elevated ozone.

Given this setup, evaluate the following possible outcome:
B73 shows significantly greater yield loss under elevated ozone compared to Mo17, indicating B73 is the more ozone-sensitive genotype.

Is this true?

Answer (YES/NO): NO